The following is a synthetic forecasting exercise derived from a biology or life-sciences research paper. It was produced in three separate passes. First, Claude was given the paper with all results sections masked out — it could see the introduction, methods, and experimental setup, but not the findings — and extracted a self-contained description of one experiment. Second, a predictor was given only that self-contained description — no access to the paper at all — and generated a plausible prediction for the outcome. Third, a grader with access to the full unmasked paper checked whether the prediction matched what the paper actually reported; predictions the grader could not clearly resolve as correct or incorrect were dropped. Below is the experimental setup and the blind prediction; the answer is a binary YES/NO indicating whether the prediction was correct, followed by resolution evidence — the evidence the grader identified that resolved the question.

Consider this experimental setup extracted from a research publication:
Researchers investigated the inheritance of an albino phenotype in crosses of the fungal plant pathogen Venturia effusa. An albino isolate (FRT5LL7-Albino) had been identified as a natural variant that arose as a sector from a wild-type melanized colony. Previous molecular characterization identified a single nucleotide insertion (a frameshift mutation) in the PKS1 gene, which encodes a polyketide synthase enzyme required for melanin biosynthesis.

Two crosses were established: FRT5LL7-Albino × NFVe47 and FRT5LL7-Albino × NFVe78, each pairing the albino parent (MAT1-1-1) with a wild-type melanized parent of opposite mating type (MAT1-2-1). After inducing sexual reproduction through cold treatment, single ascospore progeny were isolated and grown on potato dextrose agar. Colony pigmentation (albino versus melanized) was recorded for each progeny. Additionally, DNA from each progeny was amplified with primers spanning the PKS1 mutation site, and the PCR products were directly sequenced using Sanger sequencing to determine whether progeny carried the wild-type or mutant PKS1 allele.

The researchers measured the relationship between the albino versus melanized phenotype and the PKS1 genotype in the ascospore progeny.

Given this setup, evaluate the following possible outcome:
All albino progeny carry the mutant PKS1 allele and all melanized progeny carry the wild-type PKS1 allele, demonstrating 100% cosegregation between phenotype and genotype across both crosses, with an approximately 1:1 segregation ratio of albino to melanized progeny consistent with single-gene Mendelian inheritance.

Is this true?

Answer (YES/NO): NO